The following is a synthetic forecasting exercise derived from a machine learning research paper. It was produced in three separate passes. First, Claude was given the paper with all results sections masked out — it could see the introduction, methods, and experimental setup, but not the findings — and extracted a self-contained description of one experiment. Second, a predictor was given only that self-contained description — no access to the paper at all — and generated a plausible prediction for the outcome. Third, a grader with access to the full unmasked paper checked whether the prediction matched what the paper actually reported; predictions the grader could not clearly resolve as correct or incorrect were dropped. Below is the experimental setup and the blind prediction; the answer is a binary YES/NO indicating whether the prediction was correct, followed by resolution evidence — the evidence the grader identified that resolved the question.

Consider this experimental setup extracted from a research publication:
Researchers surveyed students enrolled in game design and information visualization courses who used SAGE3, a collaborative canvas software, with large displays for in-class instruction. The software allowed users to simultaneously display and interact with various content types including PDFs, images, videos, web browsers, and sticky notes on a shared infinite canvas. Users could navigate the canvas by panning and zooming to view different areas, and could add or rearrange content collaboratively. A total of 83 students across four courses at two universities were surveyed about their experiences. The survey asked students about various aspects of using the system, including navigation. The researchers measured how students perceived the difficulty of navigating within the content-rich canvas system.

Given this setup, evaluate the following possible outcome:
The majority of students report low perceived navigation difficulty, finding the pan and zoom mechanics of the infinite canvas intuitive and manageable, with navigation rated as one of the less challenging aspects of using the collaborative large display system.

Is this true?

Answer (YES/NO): NO